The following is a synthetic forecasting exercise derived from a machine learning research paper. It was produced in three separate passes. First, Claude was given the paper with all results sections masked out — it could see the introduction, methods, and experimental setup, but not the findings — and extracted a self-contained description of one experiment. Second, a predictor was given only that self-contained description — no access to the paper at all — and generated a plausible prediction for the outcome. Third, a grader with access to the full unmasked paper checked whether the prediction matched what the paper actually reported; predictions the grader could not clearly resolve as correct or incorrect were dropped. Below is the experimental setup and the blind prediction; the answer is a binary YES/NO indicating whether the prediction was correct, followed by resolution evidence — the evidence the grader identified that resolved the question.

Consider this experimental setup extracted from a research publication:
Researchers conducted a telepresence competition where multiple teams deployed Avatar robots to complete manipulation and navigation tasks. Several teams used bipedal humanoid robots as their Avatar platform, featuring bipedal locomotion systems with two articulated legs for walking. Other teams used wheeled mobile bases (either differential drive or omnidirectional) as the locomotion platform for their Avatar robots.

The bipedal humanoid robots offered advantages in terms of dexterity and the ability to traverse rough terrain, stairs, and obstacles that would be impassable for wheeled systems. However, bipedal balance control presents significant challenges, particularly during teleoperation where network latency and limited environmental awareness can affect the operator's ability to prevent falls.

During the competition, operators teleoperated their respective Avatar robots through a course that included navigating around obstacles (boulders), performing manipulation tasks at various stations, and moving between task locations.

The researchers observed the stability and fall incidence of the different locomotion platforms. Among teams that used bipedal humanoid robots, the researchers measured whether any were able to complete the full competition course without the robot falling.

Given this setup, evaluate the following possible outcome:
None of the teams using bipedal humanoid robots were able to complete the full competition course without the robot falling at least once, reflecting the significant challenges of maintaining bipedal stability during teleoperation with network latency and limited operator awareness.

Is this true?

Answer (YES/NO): YES